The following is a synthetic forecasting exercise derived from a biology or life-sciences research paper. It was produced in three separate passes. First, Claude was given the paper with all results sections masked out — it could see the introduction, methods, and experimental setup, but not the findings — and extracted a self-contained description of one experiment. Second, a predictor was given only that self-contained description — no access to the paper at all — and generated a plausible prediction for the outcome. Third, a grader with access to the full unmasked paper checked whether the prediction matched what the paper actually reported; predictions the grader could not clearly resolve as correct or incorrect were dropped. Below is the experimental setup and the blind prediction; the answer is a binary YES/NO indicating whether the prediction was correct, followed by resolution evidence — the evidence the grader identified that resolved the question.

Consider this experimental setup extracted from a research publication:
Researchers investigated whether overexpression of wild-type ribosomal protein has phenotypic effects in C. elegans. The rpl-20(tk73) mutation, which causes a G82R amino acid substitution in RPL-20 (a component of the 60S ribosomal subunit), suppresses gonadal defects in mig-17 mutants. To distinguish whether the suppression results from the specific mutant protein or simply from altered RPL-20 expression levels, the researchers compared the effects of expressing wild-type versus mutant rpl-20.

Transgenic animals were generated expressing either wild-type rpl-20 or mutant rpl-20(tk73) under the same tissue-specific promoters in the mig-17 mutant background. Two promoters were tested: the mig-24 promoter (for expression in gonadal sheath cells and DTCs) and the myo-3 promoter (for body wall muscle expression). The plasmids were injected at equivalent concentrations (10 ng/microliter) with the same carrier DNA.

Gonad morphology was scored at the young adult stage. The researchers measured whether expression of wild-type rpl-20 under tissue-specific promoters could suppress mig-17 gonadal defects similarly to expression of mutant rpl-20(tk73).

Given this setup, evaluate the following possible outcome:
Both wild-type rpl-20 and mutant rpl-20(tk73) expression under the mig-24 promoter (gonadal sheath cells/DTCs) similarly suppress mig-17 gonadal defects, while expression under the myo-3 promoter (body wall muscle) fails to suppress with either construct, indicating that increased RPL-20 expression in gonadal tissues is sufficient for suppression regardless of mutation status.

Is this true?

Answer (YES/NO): NO